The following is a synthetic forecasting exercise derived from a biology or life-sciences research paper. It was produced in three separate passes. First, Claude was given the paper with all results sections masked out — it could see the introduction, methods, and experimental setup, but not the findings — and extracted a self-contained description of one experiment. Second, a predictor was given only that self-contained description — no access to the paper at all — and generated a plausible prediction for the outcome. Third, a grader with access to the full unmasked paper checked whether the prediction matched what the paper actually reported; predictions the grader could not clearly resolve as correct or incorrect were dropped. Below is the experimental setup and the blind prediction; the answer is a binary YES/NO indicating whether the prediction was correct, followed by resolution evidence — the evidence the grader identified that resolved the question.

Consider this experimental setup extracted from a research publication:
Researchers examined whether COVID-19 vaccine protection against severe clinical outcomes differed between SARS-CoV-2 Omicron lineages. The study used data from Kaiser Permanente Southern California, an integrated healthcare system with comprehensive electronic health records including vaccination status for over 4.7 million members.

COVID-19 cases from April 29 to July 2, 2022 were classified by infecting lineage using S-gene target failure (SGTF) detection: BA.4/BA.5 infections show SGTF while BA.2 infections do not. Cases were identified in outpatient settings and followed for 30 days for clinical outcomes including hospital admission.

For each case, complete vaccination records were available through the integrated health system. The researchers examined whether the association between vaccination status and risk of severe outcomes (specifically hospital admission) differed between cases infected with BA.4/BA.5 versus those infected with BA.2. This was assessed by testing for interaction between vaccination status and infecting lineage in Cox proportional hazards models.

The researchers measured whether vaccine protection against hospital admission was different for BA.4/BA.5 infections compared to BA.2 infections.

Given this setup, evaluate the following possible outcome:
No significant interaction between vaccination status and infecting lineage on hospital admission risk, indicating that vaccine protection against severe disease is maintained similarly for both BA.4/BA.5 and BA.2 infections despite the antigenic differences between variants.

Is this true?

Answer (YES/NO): YES